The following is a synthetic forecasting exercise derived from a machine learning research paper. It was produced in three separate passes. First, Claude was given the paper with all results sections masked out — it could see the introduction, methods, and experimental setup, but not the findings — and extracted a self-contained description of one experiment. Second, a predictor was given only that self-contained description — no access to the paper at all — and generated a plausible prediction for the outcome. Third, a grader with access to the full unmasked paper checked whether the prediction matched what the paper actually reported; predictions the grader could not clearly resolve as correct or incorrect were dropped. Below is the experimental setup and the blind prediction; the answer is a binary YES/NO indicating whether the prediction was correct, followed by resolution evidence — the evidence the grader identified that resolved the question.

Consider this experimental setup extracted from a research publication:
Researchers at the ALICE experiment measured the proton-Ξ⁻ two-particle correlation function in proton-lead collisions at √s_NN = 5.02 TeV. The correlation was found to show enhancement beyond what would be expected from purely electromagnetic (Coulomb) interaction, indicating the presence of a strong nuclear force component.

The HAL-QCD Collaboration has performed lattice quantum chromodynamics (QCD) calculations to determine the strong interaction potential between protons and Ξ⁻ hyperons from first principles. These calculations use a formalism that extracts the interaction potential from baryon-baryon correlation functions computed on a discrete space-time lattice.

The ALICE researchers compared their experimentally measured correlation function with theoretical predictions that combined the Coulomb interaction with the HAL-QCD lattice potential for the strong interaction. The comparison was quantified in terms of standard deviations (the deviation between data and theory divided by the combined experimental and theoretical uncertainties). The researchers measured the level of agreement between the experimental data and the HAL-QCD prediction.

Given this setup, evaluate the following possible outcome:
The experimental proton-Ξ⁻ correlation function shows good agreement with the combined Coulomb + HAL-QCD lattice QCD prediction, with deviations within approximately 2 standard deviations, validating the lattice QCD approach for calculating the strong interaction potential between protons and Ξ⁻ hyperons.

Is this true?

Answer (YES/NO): NO